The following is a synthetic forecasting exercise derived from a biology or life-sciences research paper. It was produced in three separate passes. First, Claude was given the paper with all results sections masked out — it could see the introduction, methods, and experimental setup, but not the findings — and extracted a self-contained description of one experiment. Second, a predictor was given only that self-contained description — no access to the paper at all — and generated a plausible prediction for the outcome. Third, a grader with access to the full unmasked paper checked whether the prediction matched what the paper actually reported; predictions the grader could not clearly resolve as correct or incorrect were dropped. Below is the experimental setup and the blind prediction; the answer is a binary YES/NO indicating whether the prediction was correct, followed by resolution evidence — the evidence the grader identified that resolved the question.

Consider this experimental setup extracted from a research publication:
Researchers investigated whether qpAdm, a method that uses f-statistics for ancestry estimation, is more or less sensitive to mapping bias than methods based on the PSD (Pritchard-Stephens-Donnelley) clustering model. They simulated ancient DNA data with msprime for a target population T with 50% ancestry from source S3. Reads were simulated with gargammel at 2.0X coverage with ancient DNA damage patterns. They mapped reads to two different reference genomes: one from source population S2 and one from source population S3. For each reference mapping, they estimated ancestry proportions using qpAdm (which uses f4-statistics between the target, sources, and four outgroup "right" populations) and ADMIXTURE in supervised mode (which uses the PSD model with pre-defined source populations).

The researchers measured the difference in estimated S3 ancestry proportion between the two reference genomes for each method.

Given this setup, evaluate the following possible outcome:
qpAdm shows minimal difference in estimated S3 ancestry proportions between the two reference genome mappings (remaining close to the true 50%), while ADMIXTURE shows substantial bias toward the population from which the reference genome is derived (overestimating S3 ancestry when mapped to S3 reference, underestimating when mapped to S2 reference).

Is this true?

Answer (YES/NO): NO